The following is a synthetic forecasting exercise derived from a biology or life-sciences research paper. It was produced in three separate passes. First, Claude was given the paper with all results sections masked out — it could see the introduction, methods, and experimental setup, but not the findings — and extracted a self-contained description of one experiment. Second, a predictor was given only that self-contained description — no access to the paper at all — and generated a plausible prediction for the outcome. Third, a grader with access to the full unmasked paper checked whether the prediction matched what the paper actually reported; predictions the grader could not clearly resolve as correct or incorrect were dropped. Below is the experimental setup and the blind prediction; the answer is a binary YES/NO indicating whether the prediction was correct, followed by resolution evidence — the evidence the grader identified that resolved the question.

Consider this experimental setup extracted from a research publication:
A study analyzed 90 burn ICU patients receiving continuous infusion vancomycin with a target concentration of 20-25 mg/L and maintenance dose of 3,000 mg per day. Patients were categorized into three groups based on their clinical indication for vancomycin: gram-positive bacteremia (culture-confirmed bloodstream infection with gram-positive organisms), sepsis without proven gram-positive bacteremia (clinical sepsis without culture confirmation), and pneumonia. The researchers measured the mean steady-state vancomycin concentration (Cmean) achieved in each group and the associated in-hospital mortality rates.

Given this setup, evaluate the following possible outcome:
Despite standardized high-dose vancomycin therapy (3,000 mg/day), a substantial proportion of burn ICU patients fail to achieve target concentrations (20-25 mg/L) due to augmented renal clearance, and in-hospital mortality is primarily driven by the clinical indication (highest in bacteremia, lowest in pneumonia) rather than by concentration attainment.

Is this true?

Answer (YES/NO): NO